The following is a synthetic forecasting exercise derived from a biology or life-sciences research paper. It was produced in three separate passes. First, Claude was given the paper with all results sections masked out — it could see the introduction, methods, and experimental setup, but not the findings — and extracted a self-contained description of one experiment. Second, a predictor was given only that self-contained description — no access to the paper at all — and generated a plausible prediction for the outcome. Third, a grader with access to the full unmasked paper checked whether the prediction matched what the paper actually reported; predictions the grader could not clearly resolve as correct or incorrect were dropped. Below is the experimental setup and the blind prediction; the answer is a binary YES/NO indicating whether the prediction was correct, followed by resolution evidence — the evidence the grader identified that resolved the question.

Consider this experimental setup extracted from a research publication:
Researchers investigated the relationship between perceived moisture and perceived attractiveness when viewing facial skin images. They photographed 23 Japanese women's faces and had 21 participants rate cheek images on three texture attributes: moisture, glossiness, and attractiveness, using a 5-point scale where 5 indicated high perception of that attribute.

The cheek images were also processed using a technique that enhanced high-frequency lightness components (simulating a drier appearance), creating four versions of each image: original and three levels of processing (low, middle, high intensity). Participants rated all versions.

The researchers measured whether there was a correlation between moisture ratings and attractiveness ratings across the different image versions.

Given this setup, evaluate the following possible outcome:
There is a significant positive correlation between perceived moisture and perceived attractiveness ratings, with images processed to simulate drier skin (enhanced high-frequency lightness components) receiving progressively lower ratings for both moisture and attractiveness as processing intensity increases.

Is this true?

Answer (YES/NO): YES